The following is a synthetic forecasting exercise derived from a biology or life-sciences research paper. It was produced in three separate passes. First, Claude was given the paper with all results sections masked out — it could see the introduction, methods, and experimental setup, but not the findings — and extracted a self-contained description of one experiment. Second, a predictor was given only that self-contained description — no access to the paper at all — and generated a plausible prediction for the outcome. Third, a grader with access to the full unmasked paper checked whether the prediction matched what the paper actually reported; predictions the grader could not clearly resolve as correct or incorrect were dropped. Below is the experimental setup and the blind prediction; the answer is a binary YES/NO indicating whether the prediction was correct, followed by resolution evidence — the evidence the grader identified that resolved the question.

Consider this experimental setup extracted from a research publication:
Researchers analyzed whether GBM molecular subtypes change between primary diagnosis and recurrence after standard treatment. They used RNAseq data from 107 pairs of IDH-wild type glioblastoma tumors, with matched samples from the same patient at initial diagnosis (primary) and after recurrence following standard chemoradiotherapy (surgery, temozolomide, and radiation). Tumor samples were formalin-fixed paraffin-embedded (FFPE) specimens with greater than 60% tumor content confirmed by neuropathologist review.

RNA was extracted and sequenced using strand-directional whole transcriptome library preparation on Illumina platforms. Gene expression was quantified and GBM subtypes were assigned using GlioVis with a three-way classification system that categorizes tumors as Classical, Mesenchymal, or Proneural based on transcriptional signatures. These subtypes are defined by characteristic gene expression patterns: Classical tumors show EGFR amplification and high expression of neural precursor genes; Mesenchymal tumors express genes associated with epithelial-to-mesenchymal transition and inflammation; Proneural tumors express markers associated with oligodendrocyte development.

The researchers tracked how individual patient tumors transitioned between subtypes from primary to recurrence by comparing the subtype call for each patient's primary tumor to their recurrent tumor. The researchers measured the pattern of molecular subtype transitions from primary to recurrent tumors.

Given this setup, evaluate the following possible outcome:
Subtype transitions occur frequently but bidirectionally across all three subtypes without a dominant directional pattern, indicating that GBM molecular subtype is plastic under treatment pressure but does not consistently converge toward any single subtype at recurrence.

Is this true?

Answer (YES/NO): NO